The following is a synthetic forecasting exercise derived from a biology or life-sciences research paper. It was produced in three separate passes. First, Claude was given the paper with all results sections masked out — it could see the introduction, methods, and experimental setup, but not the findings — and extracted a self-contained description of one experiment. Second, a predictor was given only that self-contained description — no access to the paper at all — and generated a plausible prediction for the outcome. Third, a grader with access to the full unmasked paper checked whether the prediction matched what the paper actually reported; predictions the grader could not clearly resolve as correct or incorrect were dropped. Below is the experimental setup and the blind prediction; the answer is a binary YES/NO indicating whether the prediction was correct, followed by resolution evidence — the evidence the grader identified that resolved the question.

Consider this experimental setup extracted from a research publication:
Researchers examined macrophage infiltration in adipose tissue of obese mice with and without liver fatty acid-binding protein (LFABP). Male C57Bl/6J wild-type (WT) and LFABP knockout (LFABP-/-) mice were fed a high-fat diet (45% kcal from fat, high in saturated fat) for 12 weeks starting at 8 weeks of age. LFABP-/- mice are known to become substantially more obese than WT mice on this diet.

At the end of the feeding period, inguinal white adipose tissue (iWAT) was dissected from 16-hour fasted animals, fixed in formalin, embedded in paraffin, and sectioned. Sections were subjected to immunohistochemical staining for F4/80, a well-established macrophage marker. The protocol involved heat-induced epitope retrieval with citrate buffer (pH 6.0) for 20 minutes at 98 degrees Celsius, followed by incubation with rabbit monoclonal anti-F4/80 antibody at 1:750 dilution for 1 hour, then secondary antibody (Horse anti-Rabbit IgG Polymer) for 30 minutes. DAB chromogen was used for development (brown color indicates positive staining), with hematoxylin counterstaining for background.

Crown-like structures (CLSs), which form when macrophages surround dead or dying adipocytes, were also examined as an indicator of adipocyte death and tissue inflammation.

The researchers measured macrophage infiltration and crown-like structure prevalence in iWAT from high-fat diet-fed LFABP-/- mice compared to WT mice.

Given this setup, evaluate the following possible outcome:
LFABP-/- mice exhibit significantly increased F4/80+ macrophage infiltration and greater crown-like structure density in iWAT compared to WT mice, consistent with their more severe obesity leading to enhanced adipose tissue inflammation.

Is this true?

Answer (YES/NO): NO